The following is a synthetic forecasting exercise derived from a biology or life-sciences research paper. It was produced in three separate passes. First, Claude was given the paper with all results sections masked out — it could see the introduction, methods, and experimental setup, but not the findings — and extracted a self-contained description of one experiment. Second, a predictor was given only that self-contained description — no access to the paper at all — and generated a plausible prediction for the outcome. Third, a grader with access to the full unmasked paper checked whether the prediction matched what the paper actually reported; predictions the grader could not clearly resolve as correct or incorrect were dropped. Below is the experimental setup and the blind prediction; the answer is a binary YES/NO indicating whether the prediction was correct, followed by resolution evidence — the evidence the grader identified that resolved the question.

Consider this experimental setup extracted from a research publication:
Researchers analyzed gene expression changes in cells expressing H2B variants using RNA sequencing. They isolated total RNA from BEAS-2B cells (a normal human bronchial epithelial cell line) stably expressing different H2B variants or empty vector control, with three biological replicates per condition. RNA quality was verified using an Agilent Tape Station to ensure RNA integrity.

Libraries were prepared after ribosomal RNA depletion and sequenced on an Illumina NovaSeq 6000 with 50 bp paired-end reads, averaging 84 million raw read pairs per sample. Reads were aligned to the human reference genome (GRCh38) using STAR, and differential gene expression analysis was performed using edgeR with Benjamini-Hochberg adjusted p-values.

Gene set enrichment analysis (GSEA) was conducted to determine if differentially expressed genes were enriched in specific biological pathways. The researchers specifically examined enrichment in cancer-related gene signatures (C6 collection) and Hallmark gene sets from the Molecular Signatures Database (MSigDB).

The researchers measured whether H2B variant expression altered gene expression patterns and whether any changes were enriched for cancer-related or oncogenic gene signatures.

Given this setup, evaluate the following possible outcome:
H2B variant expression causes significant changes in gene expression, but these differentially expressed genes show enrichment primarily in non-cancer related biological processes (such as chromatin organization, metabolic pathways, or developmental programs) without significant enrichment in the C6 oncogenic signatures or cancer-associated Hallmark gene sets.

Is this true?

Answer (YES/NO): NO